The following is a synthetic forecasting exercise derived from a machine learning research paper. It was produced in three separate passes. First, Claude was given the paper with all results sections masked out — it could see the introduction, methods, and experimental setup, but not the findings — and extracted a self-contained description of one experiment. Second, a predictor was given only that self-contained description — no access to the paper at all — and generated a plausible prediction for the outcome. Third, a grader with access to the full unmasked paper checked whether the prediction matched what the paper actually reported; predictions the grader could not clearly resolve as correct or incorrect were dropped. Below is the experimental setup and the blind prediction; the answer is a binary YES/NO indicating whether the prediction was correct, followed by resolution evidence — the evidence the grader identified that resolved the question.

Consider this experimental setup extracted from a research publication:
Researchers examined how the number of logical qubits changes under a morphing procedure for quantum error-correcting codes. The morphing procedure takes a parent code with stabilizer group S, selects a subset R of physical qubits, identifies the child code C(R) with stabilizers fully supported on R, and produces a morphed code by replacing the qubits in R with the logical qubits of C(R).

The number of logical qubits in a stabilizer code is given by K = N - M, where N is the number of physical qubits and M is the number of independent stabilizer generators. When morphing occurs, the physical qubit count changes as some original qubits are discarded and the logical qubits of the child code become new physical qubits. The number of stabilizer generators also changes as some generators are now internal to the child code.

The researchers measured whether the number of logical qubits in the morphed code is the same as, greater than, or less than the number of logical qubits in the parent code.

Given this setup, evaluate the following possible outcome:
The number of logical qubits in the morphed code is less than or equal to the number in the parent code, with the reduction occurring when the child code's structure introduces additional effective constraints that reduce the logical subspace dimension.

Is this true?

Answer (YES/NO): NO